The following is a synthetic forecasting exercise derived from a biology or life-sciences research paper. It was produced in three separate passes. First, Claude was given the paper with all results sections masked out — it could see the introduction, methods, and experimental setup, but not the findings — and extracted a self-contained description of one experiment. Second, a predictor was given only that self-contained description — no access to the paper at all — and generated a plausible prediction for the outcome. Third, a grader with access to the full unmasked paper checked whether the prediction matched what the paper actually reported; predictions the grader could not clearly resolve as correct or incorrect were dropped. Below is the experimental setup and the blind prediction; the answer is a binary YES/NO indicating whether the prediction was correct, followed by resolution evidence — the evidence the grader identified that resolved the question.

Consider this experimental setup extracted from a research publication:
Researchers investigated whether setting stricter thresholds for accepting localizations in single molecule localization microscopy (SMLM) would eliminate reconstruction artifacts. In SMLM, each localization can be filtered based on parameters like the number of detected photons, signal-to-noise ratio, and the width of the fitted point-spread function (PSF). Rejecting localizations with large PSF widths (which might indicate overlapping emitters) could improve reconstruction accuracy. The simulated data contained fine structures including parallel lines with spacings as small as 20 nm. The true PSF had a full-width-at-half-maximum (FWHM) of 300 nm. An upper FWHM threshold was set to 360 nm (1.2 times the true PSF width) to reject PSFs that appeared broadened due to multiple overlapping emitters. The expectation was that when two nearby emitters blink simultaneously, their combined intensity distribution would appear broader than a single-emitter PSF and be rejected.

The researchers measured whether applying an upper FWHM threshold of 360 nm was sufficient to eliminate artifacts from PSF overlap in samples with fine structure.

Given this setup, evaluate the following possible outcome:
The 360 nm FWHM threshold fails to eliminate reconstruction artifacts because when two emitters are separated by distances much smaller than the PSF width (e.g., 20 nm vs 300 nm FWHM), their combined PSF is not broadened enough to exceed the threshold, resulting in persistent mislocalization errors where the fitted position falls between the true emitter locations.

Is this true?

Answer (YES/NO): YES